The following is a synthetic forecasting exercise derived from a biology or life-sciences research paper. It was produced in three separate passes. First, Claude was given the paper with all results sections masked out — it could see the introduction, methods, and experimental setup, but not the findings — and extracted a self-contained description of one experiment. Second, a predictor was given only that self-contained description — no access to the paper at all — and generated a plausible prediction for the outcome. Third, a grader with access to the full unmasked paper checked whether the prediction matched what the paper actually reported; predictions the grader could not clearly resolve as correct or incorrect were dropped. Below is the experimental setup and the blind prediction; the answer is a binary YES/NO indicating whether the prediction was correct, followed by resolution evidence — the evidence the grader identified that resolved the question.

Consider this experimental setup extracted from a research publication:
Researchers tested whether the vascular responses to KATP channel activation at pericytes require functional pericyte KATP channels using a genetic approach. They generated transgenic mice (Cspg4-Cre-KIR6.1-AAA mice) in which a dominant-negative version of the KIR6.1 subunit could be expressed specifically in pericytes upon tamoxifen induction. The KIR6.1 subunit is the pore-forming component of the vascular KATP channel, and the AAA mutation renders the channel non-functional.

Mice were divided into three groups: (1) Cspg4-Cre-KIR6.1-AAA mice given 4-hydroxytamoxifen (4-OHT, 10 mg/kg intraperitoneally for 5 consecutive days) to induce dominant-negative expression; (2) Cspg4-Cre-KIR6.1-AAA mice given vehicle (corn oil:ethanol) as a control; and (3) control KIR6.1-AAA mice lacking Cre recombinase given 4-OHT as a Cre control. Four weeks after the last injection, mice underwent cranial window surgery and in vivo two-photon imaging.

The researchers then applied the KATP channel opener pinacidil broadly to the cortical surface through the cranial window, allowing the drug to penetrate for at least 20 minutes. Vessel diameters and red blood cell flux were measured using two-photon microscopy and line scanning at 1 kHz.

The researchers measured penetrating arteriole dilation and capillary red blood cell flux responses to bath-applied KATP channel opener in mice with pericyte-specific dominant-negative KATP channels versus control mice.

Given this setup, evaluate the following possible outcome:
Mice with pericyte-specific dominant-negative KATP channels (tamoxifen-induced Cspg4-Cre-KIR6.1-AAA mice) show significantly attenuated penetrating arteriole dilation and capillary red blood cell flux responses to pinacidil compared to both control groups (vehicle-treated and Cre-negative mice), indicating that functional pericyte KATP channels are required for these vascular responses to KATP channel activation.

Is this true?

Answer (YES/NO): YES